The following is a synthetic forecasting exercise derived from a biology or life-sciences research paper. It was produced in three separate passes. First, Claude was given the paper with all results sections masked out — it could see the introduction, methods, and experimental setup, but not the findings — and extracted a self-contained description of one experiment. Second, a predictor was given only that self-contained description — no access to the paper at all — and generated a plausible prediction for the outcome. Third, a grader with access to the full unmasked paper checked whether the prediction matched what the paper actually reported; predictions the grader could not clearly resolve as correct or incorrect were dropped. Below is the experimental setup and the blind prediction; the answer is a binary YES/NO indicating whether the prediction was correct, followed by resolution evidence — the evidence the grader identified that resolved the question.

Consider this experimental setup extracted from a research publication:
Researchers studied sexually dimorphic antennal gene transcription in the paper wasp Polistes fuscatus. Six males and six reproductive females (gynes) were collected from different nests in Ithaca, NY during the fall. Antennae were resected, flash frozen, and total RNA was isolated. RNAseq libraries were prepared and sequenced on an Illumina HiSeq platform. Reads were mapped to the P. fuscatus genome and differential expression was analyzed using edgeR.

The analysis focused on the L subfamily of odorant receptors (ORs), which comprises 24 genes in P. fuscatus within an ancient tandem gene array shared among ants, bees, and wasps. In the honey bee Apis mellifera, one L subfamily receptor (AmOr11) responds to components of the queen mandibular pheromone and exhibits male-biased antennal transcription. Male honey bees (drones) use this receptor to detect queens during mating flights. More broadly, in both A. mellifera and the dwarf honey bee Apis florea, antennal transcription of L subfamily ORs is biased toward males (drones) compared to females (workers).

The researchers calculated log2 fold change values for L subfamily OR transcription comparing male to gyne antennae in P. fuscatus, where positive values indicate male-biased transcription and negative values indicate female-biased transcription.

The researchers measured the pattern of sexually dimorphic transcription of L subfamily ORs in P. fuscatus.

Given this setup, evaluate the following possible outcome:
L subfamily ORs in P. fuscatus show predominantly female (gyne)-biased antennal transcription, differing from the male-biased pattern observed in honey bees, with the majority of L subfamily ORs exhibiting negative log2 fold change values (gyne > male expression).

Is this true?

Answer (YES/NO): NO